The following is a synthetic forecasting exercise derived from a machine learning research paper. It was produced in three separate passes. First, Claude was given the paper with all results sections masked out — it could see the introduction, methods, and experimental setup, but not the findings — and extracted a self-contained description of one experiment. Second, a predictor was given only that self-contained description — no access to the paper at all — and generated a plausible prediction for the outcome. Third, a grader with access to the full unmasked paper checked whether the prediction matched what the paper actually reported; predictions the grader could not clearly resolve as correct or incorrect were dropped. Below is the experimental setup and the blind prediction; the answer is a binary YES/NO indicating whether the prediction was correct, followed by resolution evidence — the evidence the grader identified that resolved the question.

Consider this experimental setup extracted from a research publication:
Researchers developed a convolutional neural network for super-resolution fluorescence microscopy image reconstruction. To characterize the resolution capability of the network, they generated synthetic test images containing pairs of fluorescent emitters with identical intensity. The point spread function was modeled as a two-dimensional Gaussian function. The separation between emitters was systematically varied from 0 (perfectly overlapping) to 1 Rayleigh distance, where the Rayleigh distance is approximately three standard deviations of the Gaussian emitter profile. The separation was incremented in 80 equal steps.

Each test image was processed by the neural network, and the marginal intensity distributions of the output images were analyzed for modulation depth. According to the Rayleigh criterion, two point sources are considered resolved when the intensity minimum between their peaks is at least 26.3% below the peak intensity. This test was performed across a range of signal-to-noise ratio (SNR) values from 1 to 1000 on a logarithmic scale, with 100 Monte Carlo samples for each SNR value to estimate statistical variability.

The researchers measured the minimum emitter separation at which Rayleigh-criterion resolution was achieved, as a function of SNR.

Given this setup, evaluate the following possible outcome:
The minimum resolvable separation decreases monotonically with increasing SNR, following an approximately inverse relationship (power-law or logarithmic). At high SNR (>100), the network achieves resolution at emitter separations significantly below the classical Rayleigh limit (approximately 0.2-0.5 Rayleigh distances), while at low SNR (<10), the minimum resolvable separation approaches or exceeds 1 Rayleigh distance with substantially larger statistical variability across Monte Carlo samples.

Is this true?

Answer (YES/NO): NO